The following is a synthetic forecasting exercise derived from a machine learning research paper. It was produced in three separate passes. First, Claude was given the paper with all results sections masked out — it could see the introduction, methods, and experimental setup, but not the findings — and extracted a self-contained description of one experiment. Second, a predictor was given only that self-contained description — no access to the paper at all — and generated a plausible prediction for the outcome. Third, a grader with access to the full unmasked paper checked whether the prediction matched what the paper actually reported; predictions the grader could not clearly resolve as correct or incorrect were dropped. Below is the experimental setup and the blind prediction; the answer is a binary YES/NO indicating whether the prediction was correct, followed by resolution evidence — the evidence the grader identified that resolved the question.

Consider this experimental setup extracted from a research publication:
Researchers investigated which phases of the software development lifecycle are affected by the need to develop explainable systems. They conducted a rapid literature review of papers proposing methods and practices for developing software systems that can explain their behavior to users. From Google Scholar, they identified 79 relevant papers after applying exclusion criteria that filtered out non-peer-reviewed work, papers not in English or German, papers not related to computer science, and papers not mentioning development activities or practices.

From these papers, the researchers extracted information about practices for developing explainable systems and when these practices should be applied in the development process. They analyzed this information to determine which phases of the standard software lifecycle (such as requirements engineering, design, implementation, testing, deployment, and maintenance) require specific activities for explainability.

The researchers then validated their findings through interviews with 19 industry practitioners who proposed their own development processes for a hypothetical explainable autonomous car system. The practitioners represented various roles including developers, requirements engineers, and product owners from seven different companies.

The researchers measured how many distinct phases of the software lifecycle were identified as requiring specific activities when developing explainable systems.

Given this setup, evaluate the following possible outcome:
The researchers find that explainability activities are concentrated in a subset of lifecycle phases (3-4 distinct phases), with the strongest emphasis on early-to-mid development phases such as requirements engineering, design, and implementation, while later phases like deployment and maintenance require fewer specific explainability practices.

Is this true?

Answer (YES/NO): YES